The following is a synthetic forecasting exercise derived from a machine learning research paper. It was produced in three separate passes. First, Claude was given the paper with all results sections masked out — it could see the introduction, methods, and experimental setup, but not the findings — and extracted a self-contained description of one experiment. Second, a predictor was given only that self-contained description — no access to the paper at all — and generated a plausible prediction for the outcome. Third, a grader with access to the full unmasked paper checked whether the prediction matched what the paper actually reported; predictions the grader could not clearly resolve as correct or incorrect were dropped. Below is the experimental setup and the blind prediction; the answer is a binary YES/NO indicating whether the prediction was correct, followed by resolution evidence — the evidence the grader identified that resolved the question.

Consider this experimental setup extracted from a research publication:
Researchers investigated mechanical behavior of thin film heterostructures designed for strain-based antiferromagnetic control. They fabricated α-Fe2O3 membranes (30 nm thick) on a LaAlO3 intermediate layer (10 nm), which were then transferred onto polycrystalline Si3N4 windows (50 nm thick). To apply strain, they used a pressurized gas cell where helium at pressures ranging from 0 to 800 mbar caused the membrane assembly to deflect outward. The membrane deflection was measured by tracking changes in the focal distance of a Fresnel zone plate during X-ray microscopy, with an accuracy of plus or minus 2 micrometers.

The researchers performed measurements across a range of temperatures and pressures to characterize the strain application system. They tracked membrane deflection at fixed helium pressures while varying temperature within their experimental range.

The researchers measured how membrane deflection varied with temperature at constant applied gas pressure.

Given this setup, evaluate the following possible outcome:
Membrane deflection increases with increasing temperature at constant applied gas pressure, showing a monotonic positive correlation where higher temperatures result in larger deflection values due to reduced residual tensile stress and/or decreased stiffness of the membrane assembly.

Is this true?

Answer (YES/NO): NO